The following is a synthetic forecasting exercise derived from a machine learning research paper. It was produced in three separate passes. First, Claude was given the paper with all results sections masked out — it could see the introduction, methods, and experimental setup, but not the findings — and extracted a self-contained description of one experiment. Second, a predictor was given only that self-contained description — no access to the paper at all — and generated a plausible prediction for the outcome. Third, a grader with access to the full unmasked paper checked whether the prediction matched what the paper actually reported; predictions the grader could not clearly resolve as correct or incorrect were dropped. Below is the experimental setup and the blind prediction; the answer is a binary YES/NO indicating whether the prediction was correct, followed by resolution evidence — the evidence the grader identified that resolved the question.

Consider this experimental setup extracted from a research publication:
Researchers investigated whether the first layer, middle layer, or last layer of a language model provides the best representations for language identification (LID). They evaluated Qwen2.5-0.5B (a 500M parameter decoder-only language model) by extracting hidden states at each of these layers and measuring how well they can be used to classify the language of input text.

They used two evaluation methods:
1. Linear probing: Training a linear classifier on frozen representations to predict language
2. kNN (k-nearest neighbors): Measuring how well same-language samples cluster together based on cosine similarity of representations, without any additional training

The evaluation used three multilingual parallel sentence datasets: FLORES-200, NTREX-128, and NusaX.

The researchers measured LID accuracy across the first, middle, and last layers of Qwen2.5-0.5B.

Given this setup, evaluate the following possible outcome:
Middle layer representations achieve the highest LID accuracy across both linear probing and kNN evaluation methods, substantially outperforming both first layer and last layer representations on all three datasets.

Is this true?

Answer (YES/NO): NO